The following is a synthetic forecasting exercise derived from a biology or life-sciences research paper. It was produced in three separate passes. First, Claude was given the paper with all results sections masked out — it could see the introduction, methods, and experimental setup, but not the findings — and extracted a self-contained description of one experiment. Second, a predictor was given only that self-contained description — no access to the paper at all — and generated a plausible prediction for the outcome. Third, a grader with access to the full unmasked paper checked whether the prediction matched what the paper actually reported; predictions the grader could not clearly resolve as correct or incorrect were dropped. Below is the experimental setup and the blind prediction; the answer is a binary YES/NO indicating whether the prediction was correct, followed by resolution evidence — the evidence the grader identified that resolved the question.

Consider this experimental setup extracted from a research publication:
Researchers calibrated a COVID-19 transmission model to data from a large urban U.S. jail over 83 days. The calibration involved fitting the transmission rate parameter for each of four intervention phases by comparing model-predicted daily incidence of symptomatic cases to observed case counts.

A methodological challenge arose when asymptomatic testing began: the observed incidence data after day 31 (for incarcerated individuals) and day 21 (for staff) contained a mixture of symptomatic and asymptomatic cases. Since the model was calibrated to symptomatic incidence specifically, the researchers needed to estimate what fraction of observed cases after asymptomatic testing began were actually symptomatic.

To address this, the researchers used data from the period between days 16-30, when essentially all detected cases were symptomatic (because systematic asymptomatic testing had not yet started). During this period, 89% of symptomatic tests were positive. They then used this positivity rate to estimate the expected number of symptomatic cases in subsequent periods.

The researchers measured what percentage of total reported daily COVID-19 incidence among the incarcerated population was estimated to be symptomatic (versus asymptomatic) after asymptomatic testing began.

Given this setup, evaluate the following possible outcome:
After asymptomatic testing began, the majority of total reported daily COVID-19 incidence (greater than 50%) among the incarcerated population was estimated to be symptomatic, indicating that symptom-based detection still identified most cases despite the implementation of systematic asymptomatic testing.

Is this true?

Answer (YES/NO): YES